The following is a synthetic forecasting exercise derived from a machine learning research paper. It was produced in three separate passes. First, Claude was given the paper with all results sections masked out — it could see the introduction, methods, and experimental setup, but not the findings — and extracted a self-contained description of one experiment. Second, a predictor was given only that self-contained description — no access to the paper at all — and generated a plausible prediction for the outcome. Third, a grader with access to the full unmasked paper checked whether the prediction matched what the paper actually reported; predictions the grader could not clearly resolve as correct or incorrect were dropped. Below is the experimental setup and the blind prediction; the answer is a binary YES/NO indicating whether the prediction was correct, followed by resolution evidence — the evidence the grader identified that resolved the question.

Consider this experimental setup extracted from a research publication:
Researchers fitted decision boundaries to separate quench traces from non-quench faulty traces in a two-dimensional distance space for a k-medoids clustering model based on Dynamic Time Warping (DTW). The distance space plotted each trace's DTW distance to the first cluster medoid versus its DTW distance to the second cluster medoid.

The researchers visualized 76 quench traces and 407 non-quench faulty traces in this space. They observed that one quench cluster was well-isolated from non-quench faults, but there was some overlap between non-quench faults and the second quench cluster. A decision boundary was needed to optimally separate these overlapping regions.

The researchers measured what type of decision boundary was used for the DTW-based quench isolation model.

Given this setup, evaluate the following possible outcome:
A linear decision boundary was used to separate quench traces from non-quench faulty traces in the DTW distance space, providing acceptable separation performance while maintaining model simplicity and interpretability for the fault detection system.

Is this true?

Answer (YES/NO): NO